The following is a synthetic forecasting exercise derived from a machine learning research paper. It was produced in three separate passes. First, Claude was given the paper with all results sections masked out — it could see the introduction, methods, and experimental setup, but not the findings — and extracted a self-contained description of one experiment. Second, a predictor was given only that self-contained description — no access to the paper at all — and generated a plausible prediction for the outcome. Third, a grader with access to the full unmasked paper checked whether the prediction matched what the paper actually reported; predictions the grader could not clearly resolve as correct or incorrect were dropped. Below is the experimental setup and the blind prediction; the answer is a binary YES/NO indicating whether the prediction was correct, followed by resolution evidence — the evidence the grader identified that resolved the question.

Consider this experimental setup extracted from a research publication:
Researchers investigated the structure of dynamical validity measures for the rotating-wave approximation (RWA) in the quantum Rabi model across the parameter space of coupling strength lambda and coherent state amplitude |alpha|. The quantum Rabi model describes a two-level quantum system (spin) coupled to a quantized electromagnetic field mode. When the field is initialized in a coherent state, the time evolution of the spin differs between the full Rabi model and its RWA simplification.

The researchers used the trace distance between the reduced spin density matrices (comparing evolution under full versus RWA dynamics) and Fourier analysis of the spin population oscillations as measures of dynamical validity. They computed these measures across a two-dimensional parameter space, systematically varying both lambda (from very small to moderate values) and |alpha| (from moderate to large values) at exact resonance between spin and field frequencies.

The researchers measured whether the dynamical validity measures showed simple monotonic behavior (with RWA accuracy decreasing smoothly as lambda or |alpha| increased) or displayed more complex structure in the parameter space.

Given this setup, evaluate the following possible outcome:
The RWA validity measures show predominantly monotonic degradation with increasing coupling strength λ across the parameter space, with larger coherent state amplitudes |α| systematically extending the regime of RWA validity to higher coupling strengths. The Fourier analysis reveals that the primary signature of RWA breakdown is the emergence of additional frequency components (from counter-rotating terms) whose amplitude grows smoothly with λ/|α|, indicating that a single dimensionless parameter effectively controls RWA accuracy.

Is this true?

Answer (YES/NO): NO